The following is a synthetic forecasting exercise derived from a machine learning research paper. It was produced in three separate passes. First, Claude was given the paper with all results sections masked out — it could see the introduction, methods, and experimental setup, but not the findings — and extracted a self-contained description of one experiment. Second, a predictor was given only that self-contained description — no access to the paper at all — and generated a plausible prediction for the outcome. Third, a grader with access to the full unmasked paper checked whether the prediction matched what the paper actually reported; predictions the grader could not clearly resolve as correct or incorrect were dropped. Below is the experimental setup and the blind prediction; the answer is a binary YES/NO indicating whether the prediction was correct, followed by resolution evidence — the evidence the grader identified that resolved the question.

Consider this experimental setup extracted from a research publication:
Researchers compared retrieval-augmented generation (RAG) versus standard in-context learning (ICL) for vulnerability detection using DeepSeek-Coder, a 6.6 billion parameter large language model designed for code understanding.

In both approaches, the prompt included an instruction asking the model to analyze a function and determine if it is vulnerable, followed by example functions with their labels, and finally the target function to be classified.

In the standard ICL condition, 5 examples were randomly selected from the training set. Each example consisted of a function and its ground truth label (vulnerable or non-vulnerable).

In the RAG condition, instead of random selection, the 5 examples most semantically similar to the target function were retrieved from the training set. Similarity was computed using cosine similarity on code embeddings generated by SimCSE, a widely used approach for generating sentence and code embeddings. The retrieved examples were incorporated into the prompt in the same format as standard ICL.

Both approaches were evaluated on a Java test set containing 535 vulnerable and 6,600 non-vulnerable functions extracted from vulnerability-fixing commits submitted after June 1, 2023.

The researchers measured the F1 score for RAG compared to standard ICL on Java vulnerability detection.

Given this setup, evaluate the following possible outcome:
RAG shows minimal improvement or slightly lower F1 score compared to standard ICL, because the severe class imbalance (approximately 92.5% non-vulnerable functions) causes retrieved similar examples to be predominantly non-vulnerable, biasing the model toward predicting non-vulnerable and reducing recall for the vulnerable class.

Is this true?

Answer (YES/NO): YES